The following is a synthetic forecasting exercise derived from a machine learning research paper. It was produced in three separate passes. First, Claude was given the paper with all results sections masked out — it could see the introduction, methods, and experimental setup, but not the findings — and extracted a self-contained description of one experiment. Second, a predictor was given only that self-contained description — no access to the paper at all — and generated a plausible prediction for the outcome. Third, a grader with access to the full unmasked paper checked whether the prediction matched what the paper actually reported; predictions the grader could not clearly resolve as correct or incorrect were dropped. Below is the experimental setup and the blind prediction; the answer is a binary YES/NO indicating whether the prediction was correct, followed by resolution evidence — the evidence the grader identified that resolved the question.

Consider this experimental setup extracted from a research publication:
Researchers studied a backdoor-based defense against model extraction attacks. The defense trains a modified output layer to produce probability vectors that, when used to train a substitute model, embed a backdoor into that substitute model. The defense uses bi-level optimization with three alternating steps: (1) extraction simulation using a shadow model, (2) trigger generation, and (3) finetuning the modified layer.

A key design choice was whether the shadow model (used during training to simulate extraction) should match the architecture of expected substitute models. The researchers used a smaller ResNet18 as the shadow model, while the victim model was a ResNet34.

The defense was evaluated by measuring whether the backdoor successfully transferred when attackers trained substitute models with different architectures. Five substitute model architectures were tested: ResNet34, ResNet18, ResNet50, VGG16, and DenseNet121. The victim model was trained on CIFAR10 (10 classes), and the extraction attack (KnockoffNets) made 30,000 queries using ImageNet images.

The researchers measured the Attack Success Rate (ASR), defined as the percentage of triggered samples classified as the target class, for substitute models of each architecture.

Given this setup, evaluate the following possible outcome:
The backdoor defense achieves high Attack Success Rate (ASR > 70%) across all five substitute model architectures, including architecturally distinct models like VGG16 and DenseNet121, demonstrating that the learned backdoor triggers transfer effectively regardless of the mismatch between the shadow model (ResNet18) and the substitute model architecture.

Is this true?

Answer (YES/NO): NO